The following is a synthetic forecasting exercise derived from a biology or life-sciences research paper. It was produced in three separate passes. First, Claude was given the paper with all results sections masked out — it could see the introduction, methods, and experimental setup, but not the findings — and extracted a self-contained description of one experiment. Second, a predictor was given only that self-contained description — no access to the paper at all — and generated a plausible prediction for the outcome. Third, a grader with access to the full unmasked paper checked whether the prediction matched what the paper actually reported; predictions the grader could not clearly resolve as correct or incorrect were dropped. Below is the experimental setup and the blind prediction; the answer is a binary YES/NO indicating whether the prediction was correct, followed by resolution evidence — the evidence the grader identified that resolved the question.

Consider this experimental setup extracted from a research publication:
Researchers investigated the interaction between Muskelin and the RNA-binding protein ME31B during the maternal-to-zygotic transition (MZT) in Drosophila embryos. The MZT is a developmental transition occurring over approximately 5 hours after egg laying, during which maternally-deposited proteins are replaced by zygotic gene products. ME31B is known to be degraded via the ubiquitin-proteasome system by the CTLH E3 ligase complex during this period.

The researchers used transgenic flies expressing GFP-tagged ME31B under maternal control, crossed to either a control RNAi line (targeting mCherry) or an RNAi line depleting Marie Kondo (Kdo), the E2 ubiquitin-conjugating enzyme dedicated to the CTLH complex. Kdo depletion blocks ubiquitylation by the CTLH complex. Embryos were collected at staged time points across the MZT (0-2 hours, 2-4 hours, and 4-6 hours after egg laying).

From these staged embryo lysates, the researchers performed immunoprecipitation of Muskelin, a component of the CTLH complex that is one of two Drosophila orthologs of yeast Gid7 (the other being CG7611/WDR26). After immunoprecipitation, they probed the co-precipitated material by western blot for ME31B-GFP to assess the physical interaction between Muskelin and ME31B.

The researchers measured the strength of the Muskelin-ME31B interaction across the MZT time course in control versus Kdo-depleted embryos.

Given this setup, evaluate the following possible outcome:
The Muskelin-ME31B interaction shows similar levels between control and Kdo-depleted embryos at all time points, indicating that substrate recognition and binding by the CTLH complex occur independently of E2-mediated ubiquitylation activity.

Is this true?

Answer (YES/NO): NO